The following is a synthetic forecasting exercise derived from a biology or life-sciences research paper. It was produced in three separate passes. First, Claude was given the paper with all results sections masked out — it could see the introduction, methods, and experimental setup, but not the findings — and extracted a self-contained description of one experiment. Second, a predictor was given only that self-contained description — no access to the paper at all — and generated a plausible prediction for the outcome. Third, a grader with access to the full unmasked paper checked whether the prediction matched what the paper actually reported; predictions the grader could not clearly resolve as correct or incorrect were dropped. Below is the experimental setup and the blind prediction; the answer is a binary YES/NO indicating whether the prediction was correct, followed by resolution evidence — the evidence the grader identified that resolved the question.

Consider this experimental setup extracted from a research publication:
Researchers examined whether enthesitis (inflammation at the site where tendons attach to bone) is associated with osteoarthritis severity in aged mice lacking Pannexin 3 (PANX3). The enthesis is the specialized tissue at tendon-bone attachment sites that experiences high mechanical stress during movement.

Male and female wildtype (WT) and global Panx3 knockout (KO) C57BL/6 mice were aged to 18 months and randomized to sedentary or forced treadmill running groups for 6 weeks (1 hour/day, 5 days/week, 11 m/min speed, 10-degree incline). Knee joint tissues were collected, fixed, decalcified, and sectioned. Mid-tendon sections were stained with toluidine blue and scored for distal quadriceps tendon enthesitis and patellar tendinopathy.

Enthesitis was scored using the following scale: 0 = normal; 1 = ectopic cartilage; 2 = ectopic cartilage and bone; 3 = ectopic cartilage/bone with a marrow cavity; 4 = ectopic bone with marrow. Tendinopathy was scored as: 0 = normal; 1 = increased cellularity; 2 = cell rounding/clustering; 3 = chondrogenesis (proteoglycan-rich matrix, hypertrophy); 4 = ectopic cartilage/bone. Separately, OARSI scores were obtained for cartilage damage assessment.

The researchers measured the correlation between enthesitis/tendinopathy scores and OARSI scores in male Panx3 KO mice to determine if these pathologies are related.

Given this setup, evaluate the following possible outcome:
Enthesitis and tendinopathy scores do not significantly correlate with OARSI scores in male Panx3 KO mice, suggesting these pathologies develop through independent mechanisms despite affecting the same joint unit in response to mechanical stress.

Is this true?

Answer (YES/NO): NO